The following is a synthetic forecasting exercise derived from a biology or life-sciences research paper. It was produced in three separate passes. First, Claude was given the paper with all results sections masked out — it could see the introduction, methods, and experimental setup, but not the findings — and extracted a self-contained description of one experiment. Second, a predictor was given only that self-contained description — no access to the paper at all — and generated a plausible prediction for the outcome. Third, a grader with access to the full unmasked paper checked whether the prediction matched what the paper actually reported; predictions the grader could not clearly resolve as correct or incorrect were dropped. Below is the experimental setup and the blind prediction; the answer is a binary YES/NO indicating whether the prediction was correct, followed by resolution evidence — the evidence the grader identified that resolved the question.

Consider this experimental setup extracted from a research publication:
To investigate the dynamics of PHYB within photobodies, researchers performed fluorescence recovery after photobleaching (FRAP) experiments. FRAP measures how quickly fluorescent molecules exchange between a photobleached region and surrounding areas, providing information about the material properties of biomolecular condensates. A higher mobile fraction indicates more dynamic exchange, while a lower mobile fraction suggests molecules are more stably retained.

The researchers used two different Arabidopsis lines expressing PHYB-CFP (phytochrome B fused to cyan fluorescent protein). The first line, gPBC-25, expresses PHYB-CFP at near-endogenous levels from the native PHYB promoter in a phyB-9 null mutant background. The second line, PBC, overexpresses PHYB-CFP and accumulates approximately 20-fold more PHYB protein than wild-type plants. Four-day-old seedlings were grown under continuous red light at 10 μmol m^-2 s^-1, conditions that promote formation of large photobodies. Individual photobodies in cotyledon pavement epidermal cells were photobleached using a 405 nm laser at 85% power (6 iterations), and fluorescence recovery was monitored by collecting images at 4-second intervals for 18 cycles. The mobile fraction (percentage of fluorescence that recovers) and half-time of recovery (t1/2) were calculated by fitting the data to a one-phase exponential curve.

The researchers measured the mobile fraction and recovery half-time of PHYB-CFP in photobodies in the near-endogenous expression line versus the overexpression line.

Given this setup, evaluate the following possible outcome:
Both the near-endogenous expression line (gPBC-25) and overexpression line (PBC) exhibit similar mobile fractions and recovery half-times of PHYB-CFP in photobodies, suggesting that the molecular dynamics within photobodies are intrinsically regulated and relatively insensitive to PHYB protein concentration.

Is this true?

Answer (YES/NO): NO